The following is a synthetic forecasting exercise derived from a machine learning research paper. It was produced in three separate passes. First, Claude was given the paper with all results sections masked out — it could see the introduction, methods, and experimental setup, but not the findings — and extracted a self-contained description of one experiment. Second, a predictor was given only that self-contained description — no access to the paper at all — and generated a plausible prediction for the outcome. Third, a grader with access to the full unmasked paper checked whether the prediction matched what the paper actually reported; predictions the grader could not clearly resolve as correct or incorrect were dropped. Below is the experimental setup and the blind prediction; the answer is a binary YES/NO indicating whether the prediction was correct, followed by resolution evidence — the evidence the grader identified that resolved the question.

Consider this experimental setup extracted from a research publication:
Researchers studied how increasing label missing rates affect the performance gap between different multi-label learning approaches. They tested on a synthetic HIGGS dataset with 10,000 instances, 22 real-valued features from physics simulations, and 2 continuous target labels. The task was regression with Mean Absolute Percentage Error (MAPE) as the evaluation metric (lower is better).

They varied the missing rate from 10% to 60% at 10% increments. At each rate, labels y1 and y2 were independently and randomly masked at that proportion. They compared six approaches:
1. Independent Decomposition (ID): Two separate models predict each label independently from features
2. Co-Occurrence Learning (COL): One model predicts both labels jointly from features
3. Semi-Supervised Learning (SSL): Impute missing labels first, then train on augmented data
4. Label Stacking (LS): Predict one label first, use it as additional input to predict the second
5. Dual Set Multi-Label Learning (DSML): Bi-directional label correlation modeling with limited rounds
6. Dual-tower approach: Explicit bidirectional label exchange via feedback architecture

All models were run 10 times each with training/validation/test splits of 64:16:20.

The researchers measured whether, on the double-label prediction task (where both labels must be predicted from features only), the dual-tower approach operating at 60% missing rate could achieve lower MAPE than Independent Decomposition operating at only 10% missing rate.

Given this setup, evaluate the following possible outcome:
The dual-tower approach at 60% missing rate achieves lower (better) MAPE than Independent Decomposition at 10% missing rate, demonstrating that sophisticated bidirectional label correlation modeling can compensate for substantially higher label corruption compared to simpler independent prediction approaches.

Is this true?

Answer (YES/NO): YES